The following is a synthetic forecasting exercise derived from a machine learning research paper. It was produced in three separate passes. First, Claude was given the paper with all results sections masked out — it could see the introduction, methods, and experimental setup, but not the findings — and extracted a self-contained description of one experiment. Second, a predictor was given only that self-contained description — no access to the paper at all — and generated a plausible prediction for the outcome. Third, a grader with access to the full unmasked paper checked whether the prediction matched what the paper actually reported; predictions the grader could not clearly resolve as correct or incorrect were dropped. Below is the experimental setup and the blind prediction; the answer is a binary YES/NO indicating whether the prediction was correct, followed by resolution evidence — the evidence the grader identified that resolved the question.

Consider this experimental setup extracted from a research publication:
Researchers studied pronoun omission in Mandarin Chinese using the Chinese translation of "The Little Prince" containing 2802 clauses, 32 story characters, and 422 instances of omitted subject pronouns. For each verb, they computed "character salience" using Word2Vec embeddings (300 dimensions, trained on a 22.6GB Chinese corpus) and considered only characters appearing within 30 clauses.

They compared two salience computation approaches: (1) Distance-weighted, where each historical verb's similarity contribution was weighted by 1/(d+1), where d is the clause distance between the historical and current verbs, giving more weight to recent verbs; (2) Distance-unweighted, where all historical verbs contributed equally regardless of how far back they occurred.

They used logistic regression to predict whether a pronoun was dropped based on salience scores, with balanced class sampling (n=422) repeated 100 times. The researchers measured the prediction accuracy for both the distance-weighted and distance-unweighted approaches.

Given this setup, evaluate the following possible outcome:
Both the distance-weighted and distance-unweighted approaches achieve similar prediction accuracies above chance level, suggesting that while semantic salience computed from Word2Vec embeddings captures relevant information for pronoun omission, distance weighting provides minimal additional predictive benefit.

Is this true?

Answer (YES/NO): NO